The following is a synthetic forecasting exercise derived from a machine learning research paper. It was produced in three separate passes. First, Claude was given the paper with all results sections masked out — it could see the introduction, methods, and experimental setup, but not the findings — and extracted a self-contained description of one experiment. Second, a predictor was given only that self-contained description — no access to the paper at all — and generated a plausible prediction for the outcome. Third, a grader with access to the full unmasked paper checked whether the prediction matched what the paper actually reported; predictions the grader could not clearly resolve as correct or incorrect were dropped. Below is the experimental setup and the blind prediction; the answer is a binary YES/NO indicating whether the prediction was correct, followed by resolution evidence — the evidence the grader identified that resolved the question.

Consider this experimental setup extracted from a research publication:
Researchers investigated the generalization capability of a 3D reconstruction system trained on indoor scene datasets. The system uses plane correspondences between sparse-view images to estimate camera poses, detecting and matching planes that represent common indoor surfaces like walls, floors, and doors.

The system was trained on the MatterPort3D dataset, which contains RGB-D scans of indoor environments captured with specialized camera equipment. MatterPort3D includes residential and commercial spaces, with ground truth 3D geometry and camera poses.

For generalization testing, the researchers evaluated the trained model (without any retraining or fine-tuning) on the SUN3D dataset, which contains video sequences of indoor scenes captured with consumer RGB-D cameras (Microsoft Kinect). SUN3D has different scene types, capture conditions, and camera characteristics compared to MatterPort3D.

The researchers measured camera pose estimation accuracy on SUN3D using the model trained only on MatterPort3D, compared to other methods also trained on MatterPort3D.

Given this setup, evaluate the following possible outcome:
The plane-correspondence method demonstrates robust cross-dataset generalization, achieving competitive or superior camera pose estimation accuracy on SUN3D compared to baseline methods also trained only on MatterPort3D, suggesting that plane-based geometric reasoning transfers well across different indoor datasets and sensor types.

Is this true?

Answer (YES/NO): YES